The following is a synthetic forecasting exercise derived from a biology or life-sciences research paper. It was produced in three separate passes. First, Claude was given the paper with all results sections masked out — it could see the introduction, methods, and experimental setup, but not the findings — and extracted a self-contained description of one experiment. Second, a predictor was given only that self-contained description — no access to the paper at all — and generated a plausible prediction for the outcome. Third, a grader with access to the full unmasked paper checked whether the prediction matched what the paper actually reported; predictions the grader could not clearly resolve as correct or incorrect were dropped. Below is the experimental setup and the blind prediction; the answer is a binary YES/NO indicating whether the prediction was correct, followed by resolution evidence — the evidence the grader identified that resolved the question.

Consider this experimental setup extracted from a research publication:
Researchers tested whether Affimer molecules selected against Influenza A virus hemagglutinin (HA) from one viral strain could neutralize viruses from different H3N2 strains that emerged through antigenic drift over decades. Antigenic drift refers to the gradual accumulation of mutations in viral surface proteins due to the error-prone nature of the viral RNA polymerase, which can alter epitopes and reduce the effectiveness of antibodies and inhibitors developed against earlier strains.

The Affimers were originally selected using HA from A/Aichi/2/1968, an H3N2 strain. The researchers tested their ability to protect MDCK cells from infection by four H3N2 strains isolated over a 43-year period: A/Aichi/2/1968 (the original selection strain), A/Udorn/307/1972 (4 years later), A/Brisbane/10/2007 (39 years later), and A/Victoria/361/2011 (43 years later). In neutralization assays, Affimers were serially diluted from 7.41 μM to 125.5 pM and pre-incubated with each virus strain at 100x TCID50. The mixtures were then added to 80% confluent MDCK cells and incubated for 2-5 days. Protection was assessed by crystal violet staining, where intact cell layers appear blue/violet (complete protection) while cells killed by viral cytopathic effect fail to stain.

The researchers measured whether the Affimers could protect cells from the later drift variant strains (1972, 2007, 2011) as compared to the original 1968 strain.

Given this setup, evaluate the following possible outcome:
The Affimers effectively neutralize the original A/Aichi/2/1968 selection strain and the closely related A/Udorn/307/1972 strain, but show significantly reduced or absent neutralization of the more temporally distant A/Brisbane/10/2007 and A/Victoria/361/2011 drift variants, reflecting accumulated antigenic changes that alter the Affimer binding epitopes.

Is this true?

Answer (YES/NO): NO